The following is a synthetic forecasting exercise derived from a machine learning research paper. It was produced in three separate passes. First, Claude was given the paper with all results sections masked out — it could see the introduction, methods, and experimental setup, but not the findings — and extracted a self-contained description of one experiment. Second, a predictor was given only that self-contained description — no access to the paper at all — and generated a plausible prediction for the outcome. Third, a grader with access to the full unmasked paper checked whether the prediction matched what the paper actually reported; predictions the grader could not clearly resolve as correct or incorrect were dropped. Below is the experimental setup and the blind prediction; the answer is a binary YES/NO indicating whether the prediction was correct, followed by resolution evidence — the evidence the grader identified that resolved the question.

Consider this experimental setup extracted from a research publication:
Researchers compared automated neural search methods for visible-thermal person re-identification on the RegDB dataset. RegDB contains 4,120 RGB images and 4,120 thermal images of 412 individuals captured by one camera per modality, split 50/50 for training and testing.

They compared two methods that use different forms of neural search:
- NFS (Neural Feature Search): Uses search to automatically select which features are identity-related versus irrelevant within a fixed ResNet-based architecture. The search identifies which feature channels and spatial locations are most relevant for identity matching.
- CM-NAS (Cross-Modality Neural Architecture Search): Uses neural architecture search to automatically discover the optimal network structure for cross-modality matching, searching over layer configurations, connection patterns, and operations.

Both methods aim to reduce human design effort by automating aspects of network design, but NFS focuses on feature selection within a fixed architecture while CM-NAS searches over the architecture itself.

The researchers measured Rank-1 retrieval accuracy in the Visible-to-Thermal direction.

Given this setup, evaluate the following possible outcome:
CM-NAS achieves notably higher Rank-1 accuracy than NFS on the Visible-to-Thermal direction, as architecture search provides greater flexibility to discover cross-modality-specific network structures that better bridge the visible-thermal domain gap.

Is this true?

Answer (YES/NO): YES